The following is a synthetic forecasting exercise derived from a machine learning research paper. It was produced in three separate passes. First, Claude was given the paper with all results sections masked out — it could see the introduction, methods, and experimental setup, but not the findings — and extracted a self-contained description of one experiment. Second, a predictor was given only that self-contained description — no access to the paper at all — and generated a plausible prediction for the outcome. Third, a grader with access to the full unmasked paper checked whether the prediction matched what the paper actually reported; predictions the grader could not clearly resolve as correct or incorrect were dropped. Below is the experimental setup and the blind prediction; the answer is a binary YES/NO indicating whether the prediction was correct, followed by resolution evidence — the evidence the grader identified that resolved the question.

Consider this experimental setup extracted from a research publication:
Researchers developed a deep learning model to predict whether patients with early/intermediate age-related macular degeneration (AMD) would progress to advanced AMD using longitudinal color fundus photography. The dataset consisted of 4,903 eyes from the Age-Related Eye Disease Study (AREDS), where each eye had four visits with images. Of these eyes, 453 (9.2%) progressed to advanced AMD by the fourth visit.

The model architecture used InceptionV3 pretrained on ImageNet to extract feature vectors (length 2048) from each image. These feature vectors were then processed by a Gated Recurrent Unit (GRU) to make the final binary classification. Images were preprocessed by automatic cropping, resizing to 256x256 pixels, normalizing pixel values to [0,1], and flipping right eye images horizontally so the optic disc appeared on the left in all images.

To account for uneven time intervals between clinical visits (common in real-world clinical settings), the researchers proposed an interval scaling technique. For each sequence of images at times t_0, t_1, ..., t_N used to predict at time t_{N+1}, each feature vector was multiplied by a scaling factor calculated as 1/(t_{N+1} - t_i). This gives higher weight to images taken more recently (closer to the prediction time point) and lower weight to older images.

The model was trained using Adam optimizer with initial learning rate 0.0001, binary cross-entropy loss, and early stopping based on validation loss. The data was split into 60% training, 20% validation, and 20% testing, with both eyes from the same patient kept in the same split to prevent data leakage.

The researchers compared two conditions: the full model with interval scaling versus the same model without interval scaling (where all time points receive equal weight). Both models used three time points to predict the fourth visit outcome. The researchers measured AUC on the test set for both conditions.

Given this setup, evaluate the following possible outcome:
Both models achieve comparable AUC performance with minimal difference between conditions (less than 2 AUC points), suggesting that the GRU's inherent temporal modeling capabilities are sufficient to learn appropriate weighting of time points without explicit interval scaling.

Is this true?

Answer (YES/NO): NO